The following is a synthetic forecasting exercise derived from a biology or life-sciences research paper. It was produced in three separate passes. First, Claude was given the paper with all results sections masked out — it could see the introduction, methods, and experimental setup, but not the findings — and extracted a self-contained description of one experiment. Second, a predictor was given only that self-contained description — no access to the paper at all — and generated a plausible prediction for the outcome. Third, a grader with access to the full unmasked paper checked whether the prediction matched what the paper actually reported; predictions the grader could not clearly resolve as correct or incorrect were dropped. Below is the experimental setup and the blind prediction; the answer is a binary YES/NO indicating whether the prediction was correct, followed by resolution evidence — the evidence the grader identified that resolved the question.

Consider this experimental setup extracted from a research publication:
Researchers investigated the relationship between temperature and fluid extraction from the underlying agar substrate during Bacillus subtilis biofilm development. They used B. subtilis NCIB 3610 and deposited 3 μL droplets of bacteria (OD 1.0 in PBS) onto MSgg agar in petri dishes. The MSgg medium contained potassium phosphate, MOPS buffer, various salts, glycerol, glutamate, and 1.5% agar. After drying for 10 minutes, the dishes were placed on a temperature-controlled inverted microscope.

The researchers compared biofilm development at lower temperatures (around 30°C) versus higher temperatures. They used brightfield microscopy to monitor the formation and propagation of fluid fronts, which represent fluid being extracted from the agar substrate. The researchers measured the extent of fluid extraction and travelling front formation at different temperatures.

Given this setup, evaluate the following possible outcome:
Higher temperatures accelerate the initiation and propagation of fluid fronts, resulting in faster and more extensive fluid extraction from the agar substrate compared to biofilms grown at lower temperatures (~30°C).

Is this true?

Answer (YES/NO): YES